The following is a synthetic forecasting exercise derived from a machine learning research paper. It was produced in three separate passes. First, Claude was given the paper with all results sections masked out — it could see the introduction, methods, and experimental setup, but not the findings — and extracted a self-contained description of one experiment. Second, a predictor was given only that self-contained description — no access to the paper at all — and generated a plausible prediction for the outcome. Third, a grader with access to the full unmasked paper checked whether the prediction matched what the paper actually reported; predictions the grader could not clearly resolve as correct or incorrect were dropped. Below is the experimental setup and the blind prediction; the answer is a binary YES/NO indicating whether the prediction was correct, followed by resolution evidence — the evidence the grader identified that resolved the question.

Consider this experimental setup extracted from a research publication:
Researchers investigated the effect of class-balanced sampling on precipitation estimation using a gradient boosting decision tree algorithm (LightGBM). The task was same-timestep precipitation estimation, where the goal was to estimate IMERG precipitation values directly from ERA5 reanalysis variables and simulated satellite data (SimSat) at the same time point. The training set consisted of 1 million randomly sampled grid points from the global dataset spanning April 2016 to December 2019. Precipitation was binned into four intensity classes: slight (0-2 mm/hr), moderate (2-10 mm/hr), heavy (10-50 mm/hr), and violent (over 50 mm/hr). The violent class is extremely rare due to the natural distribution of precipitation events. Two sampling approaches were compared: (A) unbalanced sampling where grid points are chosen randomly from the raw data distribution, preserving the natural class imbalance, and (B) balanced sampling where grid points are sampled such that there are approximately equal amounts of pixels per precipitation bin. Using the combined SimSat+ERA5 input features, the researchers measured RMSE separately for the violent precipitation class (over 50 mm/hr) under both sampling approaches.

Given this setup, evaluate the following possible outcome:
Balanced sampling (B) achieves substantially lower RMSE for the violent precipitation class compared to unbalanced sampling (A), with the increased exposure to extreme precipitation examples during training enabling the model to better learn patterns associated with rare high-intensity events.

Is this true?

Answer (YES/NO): YES